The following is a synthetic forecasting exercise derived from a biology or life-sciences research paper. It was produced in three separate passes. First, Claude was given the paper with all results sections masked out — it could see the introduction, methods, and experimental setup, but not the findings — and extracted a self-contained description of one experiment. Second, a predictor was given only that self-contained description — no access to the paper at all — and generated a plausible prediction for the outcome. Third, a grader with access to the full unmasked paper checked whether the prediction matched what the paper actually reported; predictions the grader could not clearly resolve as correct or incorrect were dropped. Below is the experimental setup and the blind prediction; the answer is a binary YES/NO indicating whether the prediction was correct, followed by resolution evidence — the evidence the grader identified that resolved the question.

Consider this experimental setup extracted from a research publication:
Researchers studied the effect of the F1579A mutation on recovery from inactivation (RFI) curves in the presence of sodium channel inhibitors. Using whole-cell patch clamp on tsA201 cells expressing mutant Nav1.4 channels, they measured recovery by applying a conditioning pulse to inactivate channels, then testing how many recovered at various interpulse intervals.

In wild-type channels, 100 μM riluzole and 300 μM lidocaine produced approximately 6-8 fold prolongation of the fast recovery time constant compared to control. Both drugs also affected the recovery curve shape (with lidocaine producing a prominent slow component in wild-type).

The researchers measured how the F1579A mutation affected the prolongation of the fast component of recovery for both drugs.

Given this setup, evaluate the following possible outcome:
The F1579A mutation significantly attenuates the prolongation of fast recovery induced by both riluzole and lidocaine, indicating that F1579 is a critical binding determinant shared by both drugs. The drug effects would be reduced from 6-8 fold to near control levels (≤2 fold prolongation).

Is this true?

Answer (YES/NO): YES